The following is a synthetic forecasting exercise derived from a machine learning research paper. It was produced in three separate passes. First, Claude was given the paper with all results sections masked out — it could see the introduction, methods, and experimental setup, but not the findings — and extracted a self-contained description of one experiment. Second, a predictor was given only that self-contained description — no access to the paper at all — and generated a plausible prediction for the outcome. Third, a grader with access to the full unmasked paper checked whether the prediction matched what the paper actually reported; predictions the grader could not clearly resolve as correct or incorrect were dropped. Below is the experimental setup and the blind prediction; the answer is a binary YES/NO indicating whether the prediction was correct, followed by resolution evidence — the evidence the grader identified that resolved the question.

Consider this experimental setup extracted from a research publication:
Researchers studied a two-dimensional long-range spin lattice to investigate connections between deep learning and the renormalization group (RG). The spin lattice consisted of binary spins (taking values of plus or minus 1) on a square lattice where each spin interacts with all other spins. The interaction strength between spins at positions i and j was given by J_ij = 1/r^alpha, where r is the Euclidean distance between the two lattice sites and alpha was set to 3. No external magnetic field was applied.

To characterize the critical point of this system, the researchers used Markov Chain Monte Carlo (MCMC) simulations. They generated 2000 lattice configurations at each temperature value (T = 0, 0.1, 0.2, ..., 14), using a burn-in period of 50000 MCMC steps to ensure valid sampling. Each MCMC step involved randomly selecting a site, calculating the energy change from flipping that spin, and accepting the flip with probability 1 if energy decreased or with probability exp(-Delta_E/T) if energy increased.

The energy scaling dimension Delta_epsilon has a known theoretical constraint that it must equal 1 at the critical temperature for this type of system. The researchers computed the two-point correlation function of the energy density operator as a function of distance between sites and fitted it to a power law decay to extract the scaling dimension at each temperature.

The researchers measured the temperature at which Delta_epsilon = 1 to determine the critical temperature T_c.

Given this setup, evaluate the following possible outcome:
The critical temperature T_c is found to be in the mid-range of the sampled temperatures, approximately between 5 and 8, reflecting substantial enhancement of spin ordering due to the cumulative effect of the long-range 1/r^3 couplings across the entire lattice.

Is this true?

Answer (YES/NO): YES